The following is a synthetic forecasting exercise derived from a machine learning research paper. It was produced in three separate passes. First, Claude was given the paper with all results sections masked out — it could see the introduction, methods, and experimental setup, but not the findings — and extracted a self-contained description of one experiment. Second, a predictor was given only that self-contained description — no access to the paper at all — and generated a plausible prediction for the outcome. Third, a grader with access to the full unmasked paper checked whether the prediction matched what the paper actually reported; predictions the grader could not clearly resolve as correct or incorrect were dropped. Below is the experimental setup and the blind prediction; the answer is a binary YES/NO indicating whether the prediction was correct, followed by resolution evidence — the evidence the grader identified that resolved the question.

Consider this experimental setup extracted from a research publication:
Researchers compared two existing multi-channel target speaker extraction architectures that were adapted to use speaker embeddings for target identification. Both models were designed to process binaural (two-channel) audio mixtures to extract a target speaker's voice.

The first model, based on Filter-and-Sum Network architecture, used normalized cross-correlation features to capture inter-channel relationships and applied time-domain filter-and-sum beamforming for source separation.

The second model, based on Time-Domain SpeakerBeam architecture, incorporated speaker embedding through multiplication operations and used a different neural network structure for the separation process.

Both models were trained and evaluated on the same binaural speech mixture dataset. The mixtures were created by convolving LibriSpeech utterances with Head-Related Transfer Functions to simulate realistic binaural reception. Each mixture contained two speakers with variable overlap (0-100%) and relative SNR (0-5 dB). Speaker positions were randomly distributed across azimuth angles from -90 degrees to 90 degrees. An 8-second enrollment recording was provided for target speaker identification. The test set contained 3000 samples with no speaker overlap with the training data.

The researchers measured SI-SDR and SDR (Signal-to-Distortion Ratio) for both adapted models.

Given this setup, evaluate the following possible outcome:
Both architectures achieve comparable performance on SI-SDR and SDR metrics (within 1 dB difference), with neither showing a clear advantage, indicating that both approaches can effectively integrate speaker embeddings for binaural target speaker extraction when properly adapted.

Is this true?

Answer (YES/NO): NO